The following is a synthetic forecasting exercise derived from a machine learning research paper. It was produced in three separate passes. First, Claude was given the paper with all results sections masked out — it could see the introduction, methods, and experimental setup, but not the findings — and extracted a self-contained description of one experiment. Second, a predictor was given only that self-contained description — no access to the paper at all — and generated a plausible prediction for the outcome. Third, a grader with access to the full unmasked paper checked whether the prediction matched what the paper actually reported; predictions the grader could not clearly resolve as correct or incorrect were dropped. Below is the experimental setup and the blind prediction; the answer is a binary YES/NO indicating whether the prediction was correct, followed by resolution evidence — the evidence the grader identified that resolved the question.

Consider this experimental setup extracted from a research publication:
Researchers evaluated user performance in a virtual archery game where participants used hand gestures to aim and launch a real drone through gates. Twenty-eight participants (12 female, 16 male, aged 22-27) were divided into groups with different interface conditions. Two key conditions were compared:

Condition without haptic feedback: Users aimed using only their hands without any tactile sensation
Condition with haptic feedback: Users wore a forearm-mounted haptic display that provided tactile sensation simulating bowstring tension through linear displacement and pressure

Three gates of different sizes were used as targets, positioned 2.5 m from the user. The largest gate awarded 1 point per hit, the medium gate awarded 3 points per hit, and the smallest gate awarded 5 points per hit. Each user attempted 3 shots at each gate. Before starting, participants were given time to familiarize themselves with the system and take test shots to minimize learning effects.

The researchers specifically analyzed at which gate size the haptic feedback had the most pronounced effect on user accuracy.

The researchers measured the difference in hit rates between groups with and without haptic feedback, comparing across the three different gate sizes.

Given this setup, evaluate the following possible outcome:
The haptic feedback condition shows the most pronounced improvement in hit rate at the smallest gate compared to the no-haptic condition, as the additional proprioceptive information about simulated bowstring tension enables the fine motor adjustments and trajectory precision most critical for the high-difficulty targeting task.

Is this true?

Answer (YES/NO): YES